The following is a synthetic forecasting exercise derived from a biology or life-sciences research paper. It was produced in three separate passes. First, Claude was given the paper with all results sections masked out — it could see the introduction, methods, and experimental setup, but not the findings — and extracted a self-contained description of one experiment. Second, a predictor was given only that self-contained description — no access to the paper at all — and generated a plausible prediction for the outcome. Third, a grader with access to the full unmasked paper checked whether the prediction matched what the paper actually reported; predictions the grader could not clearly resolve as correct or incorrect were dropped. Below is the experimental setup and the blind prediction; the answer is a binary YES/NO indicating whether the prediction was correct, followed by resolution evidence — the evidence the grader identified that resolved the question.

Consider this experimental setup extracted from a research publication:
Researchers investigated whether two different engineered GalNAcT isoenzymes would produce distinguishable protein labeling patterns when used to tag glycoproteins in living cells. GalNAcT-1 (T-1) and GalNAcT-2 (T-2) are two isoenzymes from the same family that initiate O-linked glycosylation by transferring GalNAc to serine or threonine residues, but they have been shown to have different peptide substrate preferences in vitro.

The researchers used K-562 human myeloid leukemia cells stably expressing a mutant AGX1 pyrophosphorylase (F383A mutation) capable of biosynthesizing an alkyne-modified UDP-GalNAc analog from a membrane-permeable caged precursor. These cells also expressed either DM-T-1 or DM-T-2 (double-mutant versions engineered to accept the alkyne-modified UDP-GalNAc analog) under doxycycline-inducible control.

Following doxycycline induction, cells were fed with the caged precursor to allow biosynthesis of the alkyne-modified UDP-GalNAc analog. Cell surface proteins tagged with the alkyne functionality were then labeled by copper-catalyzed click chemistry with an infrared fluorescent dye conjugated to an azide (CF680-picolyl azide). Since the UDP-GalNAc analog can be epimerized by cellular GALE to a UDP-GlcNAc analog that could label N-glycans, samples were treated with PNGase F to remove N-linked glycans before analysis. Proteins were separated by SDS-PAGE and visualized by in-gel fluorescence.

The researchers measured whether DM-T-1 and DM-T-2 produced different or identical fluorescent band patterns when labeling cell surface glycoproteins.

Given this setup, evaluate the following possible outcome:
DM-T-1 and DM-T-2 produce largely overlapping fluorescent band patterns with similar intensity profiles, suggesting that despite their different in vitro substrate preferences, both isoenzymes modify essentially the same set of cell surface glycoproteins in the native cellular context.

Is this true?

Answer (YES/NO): NO